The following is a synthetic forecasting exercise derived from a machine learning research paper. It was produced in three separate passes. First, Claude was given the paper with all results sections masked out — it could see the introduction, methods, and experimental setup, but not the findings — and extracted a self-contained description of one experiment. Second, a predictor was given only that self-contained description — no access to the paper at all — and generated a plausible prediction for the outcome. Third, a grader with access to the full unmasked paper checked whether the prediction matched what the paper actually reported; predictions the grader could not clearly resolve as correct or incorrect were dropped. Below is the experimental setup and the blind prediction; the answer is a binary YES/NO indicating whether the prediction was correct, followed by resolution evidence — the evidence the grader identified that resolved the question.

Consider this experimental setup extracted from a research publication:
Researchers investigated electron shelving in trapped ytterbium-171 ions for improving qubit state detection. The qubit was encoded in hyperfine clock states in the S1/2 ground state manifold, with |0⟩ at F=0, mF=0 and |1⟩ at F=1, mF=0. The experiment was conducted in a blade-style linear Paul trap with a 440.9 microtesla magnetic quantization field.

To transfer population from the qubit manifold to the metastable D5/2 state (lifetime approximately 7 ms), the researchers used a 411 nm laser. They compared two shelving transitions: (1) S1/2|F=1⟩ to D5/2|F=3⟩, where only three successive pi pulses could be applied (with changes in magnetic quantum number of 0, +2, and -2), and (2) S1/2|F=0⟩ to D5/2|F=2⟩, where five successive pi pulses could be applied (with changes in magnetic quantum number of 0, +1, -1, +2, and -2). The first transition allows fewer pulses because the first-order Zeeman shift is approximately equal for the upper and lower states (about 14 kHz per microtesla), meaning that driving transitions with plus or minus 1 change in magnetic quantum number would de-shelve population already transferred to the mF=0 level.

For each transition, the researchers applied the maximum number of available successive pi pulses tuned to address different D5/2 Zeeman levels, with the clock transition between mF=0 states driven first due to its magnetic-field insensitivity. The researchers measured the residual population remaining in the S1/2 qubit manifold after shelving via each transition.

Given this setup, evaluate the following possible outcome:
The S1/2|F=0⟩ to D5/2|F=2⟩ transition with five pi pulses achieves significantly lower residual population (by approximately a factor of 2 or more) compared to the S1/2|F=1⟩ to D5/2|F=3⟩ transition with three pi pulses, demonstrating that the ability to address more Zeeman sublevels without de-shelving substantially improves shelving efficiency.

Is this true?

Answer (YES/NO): YES